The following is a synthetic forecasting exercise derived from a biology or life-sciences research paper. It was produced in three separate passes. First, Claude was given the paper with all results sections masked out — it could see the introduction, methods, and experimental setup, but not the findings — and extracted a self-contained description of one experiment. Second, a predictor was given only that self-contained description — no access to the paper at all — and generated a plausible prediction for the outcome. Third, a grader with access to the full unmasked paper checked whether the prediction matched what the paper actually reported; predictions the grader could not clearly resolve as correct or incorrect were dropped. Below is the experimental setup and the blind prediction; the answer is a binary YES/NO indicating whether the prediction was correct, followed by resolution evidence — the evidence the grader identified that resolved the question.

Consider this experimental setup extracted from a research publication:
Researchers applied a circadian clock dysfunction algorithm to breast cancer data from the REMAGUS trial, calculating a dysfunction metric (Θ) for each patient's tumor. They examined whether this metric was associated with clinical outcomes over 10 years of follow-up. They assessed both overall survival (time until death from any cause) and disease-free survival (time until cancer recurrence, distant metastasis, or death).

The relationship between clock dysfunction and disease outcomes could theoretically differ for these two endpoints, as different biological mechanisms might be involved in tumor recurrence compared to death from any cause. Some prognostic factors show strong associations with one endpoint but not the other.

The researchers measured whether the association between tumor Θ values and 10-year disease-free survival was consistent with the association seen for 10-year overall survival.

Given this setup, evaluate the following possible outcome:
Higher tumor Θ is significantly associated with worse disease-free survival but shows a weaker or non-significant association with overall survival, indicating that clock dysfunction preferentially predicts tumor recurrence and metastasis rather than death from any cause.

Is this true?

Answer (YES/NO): NO